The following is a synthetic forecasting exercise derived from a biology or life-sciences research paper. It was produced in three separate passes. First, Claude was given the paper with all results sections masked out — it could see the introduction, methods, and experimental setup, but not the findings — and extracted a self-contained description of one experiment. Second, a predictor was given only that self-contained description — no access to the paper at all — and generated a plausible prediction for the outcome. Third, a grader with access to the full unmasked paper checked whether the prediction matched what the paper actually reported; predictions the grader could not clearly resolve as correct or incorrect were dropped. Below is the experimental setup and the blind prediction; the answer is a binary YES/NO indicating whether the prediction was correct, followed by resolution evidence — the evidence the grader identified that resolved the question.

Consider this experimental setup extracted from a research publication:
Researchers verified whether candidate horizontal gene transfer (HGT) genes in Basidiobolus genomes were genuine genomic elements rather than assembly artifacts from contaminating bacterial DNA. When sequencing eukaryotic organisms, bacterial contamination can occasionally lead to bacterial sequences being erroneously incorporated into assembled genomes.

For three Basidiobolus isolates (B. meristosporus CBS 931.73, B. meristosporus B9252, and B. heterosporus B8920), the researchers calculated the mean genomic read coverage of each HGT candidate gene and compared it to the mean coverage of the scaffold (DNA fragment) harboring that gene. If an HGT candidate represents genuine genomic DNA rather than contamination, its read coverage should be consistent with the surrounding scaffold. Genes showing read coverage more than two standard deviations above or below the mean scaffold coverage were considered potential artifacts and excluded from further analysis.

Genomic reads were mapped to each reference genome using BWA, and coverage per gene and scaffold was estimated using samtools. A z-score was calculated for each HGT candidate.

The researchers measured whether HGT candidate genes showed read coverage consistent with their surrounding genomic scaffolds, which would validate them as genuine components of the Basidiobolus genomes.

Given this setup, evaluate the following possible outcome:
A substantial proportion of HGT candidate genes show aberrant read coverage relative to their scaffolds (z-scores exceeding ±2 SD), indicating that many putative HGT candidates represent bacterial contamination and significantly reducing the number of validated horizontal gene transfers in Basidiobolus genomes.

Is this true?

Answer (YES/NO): NO